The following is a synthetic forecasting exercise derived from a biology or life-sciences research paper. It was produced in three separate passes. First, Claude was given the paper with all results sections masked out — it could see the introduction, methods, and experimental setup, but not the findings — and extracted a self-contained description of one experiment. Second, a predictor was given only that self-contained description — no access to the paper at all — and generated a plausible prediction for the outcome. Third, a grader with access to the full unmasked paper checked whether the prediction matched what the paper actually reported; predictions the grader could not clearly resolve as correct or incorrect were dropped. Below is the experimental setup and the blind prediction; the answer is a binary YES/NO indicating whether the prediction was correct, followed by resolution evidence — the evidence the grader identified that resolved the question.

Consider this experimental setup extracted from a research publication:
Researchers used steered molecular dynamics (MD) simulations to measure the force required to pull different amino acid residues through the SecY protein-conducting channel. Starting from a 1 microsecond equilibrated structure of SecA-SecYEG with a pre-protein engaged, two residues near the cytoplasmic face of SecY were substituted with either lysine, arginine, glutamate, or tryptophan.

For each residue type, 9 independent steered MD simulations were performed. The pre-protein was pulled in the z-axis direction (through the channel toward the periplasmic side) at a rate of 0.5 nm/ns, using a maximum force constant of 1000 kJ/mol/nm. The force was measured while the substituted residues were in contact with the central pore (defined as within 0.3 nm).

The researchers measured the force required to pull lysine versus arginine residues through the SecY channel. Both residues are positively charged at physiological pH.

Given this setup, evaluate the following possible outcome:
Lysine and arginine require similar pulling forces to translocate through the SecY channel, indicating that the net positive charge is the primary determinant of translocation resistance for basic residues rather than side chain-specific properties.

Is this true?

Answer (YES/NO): NO